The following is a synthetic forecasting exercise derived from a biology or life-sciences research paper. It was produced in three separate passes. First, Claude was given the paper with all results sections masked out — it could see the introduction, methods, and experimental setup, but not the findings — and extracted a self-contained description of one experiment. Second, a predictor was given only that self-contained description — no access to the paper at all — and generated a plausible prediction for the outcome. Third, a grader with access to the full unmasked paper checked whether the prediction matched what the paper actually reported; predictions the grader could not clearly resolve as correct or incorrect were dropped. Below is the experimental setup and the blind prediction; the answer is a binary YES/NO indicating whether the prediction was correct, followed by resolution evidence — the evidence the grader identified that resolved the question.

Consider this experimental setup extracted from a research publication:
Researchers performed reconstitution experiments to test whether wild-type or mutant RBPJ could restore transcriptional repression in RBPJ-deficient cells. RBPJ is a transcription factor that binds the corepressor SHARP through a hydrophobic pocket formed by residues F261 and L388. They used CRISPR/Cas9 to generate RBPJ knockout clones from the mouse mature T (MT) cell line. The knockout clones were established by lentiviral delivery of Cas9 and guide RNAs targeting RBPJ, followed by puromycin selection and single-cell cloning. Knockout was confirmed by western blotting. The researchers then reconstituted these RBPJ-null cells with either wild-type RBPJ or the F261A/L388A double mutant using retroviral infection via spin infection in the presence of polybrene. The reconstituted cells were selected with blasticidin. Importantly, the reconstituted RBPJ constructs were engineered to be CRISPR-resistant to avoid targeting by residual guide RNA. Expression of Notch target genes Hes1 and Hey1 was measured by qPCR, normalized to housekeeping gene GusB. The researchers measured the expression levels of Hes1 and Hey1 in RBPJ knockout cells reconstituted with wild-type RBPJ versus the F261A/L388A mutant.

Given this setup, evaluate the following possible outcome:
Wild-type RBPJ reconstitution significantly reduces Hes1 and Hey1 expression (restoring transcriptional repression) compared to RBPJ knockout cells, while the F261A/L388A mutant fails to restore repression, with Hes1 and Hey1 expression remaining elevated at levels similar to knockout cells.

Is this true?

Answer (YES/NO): YES